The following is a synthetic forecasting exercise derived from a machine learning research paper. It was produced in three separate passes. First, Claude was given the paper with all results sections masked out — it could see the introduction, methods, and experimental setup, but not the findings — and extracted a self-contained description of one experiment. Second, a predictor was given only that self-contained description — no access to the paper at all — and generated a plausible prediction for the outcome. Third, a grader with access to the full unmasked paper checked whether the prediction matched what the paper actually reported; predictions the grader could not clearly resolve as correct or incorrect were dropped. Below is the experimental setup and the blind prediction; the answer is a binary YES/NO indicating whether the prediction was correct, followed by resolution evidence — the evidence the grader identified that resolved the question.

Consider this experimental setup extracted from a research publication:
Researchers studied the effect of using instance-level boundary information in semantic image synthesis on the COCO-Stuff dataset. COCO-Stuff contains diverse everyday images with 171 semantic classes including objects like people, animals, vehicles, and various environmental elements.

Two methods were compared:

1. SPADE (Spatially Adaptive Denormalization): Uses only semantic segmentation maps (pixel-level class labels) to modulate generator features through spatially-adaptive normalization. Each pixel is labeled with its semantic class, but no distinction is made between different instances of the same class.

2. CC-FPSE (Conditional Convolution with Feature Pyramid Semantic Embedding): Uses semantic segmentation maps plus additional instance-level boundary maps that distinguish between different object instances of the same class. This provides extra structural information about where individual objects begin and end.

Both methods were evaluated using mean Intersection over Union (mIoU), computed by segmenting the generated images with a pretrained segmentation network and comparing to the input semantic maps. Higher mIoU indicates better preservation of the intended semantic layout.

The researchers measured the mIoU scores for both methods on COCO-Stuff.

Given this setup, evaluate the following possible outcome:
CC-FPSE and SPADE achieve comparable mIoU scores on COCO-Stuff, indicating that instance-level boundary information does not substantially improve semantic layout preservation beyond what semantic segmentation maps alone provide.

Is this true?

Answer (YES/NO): NO